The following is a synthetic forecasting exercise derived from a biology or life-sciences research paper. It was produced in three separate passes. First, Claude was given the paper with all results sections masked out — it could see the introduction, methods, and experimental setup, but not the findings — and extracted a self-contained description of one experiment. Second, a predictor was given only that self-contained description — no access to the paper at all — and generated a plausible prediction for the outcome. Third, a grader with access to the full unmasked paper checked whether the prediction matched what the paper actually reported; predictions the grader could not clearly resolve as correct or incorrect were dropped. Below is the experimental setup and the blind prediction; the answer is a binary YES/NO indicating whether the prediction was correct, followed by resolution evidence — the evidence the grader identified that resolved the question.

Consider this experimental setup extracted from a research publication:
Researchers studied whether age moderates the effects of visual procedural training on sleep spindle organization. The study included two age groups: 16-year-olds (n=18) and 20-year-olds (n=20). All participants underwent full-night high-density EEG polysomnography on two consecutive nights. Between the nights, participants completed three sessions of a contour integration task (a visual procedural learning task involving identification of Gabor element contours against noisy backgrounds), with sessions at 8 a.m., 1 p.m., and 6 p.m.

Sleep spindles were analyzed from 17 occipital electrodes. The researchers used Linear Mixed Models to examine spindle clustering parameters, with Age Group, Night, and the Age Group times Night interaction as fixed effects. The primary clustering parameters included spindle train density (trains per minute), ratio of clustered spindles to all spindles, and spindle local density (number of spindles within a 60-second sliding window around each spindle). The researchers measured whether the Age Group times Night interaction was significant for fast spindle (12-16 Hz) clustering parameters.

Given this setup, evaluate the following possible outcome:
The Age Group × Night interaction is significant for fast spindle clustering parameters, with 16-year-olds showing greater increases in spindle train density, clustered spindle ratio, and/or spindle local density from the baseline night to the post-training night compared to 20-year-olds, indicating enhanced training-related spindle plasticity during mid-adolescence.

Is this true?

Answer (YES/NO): NO